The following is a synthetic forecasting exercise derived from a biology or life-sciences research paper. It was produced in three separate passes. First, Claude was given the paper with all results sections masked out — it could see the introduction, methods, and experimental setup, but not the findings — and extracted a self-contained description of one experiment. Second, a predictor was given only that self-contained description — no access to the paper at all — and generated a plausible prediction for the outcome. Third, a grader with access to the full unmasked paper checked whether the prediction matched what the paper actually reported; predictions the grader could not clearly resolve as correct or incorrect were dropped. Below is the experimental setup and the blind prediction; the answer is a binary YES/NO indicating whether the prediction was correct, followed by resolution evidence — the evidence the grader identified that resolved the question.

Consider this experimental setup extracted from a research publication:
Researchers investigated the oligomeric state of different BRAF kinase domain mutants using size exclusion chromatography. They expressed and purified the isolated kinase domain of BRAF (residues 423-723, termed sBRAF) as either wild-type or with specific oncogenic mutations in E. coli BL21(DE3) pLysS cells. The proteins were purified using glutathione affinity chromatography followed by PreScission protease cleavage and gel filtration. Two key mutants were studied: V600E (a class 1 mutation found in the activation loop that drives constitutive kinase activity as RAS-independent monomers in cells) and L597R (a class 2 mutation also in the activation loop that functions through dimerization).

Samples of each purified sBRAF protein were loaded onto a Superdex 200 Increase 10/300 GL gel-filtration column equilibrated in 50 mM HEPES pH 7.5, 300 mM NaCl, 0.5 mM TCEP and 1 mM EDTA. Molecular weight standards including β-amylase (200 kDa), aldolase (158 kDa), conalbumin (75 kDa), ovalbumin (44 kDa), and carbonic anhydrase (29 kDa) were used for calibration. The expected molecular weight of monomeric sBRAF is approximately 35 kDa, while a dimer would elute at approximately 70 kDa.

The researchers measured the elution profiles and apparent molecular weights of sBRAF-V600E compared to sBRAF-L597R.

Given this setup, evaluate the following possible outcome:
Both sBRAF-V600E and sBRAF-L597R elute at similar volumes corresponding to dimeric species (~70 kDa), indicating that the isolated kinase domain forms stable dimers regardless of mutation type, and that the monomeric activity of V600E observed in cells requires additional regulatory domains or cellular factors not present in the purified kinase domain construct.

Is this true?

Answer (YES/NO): NO